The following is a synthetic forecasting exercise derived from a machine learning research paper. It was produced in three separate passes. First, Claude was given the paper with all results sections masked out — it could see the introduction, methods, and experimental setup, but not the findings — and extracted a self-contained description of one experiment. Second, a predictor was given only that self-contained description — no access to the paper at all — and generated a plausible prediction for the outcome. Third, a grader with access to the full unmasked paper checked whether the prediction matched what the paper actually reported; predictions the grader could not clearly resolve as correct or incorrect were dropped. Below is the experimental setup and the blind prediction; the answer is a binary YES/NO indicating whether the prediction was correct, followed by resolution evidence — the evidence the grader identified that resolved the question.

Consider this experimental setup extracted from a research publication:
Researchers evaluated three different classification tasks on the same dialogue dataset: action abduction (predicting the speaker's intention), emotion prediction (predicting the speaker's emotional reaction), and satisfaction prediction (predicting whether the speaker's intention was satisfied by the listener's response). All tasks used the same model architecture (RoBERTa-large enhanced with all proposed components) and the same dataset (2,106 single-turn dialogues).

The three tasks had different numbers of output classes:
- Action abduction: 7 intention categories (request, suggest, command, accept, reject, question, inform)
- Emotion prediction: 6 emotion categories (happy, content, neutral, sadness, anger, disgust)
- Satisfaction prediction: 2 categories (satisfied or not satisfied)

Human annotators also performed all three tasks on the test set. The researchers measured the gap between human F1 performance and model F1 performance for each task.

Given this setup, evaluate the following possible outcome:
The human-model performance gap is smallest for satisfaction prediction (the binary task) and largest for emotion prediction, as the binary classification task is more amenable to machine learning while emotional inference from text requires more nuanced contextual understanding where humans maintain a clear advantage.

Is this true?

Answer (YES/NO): YES